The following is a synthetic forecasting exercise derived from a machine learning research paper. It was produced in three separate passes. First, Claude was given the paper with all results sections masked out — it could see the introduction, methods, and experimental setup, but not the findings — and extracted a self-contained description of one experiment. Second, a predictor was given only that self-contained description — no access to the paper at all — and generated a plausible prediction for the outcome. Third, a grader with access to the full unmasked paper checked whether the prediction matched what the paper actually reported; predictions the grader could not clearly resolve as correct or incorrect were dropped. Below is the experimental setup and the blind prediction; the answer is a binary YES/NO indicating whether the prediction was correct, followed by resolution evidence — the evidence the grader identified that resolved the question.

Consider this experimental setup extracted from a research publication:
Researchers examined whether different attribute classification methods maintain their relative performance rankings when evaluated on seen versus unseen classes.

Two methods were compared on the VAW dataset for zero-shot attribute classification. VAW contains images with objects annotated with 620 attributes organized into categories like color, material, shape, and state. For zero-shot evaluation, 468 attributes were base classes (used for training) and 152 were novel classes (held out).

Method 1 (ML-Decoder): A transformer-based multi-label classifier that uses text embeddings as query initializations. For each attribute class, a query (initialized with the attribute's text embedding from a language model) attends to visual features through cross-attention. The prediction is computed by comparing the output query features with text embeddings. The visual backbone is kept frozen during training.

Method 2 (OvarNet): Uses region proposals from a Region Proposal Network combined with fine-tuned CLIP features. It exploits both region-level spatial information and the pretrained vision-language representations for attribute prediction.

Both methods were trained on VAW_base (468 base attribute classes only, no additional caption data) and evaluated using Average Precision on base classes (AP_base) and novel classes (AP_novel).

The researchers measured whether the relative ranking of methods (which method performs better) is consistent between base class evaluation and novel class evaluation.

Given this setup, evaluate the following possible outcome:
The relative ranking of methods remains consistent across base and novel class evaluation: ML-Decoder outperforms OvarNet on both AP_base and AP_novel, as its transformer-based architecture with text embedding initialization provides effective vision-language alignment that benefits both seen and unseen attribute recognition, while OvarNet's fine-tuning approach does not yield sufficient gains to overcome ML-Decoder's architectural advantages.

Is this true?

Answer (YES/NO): NO